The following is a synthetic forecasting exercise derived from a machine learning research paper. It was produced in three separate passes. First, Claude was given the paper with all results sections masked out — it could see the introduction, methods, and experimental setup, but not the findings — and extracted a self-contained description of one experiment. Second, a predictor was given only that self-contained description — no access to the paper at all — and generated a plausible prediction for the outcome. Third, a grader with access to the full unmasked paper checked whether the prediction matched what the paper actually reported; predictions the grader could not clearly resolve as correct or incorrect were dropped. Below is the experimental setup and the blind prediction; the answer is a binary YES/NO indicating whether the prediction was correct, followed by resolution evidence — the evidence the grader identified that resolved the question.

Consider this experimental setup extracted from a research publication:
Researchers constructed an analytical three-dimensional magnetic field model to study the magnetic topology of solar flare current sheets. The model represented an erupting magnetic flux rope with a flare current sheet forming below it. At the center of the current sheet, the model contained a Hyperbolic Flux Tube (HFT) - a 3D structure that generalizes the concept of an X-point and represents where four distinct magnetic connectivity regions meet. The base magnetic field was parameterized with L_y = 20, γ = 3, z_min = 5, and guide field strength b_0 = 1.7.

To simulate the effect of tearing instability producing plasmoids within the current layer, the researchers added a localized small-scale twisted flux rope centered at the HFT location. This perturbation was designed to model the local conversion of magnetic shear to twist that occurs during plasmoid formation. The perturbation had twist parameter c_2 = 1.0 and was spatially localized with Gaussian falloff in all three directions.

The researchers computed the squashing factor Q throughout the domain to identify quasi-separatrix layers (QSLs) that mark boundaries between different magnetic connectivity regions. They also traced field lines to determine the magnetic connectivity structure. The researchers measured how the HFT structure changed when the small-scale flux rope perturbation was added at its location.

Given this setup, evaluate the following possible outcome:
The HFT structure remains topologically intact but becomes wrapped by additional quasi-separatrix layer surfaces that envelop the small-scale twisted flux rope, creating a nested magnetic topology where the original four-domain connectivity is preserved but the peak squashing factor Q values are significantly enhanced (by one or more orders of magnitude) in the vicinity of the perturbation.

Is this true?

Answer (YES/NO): NO